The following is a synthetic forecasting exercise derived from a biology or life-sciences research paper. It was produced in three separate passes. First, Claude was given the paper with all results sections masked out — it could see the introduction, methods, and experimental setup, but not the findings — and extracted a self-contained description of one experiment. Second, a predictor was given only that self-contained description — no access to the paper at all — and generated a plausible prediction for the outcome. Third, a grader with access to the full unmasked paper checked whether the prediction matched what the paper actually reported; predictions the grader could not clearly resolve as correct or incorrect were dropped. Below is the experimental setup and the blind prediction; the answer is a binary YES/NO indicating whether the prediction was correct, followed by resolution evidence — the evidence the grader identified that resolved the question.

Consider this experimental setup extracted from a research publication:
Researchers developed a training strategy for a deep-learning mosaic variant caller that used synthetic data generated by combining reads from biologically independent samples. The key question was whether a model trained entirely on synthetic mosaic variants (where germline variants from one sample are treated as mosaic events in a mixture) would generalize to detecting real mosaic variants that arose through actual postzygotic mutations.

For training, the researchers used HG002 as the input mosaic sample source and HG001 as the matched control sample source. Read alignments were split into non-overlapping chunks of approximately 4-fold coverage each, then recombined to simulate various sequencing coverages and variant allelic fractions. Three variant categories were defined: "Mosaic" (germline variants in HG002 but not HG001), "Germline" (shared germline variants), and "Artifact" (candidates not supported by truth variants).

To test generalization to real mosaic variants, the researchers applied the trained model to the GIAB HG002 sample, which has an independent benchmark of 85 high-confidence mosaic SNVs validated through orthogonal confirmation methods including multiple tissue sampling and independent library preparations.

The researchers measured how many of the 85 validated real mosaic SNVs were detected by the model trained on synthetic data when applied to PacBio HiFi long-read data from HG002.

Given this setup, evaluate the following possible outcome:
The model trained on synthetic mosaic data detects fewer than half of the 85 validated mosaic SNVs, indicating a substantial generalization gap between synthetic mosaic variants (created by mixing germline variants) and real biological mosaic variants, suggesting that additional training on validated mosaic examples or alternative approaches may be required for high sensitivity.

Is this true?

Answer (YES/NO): NO